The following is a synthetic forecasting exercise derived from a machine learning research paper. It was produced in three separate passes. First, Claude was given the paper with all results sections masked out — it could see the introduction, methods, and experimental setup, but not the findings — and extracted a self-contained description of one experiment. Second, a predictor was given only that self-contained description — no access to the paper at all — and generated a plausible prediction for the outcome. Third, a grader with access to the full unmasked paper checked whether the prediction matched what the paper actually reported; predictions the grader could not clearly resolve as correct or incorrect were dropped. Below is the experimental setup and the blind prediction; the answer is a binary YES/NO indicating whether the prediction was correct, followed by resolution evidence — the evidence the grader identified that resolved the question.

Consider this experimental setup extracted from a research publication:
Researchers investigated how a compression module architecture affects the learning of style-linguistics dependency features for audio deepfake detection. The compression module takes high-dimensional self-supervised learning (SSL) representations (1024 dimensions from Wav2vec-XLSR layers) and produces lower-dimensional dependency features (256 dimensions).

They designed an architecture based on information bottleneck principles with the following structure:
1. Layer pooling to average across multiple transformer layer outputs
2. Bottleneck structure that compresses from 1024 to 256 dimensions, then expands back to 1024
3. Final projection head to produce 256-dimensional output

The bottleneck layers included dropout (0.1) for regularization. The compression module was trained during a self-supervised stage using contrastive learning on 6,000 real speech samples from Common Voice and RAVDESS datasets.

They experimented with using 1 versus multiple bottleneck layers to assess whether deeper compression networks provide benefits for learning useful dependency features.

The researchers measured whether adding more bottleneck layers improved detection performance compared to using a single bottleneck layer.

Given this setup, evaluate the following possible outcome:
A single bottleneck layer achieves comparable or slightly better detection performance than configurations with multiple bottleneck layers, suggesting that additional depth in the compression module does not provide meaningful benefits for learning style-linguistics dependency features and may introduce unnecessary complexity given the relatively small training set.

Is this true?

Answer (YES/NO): YES